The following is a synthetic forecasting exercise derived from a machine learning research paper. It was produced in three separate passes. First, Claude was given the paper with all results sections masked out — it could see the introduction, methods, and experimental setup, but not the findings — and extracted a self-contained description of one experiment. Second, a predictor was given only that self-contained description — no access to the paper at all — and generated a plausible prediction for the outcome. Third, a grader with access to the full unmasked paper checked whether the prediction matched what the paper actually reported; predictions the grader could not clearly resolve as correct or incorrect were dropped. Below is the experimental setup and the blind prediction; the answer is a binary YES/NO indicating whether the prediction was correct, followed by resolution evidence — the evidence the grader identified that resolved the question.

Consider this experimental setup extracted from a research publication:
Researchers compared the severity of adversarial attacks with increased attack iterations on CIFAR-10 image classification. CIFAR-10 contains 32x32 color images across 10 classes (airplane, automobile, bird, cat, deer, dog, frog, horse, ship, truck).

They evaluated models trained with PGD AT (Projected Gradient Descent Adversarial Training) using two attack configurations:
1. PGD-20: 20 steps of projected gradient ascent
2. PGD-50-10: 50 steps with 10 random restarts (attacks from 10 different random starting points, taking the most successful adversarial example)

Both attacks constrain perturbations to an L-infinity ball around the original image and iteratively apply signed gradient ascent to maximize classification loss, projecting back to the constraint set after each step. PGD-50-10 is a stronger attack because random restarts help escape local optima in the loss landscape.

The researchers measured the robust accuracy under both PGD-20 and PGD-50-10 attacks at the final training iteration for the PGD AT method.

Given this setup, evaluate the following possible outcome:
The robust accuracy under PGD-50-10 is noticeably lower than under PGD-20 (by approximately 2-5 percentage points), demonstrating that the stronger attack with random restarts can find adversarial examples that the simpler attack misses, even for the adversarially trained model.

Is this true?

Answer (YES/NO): NO